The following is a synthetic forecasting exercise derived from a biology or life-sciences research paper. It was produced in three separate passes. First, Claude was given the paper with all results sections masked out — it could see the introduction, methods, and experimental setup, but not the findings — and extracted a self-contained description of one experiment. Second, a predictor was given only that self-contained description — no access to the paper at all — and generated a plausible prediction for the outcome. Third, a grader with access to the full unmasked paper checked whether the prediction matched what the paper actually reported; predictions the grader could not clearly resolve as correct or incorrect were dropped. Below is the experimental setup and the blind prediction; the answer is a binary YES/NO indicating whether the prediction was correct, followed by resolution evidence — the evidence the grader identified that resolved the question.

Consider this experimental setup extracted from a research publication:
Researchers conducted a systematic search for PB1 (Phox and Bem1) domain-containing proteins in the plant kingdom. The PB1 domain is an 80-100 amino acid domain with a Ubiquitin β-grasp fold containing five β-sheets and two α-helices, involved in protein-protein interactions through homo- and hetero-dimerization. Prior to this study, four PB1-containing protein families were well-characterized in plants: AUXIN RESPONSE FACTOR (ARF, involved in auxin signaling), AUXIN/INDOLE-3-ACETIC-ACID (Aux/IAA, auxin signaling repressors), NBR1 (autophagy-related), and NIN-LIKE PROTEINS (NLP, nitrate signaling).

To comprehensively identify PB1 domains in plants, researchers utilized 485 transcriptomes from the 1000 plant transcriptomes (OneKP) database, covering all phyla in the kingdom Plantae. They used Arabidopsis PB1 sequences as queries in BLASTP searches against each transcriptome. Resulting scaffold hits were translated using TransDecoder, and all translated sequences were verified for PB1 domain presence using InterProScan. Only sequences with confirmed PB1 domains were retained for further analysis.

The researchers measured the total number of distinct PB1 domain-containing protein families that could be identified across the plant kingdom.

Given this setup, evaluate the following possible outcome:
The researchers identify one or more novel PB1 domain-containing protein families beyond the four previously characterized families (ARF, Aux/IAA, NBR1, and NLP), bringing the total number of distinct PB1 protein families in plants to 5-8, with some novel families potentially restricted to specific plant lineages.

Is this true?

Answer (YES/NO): YES